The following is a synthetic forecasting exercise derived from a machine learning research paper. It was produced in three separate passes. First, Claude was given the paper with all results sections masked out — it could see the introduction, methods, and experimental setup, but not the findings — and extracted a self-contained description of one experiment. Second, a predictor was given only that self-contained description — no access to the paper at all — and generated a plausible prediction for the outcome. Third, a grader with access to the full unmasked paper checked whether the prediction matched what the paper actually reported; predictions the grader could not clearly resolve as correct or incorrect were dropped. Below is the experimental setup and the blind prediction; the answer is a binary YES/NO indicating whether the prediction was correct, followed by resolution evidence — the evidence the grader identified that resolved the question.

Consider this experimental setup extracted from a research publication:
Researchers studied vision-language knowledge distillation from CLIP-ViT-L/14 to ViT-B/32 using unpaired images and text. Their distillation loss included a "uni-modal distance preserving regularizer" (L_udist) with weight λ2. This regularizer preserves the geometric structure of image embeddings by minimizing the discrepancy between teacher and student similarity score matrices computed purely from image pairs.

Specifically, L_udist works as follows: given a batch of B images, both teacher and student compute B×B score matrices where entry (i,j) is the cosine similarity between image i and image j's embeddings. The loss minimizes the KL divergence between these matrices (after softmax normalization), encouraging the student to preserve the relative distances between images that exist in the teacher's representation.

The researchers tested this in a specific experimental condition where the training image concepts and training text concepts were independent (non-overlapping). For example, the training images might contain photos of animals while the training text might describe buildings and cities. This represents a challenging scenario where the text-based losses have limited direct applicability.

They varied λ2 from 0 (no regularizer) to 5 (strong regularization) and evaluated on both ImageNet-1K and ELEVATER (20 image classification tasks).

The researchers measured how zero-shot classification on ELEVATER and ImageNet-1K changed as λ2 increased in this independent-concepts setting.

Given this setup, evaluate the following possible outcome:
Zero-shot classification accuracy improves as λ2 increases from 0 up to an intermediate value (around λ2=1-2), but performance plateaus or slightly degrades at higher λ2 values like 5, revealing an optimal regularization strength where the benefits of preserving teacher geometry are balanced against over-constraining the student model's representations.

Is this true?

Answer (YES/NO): NO